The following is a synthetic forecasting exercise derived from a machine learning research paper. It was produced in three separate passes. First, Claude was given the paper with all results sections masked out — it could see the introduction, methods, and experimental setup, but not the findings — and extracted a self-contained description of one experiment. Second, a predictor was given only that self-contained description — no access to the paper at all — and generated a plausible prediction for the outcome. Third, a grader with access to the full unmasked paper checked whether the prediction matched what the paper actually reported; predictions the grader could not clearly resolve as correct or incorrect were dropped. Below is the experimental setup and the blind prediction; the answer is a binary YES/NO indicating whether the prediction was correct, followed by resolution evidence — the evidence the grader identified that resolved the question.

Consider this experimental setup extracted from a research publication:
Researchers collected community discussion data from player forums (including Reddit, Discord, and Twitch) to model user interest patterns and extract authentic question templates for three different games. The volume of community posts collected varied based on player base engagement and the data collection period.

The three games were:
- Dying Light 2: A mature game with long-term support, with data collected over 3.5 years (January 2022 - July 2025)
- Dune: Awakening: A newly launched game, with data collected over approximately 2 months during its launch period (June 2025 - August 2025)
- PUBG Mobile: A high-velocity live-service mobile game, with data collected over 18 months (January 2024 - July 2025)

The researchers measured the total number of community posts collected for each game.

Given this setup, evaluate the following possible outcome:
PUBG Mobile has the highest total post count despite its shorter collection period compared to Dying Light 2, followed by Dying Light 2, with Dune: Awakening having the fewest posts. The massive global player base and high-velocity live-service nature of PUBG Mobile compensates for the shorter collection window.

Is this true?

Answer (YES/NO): NO